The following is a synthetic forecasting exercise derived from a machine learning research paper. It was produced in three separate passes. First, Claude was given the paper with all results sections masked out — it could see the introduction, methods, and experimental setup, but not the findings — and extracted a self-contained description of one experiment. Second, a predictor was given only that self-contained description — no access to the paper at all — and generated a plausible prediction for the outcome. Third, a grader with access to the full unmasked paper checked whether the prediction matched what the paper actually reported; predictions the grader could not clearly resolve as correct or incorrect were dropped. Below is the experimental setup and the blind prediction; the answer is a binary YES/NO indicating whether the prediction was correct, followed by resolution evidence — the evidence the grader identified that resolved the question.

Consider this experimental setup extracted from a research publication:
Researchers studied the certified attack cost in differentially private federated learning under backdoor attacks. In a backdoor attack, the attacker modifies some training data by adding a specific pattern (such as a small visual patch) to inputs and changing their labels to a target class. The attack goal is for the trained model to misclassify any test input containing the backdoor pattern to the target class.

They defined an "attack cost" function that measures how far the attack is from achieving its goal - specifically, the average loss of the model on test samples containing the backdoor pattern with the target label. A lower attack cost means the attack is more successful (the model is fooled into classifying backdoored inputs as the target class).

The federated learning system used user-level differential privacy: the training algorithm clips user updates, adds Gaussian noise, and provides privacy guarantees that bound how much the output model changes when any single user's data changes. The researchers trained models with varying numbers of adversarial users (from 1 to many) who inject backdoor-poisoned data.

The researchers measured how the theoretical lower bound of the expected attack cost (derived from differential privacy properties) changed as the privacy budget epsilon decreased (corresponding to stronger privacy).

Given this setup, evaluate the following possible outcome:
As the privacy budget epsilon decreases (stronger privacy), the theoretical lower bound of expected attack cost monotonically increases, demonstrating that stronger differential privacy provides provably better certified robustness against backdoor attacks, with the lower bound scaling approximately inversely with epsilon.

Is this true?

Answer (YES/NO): NO